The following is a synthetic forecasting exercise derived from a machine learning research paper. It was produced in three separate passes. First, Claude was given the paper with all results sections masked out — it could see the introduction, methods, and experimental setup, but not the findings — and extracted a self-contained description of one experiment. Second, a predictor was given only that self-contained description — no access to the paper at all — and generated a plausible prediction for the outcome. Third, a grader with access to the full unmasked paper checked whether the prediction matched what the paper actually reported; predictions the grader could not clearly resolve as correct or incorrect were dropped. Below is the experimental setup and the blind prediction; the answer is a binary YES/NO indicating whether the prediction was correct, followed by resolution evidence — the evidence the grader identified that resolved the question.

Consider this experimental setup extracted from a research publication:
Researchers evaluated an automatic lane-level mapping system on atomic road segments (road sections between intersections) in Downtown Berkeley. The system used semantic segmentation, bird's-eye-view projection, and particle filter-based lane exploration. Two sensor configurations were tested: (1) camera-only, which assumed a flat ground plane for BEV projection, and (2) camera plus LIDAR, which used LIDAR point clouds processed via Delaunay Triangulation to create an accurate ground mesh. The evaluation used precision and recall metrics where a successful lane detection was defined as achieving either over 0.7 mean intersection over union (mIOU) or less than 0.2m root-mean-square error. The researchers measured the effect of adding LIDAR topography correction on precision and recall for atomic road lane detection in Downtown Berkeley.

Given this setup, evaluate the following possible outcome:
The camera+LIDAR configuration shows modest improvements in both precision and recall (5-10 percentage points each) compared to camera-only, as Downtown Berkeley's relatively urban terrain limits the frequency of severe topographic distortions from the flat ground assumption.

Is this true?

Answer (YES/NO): NO